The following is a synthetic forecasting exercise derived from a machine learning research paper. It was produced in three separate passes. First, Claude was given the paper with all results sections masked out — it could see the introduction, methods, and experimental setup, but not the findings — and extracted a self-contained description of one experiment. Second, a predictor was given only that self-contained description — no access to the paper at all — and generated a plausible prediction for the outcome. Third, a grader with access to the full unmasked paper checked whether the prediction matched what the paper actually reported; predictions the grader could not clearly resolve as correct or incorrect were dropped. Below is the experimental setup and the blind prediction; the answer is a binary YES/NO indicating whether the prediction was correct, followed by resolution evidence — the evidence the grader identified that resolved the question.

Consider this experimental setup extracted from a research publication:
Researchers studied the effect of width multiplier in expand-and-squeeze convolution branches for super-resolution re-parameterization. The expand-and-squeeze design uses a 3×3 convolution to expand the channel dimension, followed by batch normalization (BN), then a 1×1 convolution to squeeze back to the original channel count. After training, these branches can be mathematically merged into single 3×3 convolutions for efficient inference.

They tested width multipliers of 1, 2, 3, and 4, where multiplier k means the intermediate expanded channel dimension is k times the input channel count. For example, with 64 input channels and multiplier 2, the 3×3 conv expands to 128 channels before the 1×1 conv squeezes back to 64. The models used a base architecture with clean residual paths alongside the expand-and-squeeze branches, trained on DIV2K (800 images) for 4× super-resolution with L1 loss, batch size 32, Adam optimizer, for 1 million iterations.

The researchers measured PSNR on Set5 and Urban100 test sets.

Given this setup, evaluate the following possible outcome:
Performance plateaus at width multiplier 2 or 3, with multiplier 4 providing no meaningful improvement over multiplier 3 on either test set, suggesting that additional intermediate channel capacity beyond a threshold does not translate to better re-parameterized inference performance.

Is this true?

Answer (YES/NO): YES